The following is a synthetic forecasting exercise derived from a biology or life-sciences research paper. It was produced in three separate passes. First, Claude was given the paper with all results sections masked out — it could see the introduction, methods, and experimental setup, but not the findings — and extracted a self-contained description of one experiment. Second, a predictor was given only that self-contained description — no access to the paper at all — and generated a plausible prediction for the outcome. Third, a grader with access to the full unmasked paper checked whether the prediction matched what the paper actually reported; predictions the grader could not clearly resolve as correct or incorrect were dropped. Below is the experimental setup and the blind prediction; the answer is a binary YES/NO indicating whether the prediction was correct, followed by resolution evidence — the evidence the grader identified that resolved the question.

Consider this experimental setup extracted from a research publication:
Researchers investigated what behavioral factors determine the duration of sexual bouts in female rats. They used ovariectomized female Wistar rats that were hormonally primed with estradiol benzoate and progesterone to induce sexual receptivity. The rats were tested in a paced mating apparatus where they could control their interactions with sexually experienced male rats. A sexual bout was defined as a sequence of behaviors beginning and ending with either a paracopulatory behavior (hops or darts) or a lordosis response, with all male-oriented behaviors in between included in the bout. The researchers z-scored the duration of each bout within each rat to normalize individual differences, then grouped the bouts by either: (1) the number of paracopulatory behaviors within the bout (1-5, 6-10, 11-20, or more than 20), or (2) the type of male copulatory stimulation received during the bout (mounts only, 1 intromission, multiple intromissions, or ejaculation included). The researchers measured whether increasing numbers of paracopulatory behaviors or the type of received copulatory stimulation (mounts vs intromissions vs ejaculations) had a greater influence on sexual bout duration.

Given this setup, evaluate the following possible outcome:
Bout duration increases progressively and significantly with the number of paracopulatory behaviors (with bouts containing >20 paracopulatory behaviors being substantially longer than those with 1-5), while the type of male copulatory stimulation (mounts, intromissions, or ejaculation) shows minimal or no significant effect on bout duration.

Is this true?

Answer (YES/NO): YES